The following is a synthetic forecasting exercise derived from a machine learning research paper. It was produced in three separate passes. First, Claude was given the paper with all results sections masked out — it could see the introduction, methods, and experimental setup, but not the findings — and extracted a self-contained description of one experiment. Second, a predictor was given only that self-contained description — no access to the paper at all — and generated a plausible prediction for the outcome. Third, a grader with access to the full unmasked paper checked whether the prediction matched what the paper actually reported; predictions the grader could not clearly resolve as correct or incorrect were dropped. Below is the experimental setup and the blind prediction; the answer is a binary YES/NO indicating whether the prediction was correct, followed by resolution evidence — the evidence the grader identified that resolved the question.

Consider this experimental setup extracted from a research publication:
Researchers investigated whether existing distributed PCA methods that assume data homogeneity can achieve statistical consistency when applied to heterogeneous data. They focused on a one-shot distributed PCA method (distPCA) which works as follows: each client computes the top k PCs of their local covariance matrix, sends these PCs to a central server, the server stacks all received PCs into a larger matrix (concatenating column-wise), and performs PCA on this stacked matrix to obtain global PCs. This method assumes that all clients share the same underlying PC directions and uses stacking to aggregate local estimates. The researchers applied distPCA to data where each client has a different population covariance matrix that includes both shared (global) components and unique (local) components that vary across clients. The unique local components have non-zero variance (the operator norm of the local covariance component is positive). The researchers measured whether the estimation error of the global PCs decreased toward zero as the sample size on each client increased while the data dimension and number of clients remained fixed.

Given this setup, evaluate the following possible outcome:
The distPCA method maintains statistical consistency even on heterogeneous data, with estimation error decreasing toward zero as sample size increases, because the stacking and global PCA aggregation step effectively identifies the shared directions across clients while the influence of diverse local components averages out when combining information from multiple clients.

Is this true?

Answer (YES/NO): NO